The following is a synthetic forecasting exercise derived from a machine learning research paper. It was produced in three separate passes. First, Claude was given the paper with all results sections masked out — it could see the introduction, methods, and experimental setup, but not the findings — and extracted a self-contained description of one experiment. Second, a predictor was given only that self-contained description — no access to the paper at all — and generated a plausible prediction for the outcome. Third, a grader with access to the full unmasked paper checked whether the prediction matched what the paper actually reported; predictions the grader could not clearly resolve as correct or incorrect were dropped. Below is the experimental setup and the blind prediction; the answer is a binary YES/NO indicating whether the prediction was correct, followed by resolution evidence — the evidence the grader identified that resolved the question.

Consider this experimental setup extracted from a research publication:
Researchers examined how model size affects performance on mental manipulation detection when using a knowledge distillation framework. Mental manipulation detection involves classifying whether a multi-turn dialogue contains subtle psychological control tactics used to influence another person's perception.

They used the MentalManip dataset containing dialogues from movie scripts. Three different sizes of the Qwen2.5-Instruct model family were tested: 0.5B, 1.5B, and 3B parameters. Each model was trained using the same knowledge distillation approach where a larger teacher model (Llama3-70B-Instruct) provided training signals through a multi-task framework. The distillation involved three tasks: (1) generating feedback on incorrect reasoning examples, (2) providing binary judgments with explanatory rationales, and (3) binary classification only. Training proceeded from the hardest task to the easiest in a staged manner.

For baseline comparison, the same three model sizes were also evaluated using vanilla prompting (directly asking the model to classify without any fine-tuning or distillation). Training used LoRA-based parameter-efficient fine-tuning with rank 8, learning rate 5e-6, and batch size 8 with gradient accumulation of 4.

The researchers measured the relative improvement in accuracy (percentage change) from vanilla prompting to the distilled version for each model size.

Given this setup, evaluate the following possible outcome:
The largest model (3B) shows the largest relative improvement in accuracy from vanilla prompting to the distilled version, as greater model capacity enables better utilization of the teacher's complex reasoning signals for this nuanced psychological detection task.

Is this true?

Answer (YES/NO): NO